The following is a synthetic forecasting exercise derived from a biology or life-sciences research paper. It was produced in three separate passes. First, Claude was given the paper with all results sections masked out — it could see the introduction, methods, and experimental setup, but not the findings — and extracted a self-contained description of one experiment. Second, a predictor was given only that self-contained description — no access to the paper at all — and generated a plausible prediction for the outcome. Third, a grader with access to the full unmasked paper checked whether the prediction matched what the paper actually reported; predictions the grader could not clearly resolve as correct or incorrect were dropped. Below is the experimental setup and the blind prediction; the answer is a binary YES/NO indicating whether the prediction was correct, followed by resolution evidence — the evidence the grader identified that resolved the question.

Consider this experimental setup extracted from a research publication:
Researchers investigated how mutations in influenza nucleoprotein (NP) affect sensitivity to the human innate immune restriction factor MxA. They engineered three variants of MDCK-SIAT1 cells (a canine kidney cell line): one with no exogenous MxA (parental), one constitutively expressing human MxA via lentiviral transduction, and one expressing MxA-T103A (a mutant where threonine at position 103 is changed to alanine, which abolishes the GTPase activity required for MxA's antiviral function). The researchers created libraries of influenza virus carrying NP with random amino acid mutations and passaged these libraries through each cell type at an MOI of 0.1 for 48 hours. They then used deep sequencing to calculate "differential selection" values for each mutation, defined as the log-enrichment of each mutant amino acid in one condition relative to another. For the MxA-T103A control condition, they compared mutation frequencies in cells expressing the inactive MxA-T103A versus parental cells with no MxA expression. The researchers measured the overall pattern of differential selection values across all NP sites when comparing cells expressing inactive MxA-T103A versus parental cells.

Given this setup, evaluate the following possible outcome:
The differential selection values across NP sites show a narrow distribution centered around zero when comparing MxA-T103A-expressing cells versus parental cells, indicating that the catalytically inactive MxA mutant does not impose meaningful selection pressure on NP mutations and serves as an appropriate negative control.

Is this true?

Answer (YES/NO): YES